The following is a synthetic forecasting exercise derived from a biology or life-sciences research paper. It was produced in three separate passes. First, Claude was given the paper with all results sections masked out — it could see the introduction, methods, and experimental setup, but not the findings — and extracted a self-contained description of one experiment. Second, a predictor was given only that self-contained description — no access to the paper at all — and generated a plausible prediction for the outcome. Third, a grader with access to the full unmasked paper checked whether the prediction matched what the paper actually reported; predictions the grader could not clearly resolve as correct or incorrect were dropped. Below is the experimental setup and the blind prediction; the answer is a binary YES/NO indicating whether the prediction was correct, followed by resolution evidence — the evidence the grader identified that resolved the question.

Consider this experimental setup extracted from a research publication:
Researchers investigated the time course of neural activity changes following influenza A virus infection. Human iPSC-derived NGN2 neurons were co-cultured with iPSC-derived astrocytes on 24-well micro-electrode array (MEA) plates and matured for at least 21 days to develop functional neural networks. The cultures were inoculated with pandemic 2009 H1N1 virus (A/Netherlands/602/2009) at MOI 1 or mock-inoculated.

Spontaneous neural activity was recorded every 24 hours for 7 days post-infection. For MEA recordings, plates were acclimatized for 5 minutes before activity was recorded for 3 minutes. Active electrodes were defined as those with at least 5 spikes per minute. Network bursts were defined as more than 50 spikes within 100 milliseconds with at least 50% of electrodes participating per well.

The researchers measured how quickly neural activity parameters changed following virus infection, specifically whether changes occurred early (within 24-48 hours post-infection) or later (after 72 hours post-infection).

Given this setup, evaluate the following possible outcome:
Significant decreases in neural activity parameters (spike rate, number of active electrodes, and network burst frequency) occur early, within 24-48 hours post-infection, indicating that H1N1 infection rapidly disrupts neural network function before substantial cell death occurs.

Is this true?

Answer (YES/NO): NO